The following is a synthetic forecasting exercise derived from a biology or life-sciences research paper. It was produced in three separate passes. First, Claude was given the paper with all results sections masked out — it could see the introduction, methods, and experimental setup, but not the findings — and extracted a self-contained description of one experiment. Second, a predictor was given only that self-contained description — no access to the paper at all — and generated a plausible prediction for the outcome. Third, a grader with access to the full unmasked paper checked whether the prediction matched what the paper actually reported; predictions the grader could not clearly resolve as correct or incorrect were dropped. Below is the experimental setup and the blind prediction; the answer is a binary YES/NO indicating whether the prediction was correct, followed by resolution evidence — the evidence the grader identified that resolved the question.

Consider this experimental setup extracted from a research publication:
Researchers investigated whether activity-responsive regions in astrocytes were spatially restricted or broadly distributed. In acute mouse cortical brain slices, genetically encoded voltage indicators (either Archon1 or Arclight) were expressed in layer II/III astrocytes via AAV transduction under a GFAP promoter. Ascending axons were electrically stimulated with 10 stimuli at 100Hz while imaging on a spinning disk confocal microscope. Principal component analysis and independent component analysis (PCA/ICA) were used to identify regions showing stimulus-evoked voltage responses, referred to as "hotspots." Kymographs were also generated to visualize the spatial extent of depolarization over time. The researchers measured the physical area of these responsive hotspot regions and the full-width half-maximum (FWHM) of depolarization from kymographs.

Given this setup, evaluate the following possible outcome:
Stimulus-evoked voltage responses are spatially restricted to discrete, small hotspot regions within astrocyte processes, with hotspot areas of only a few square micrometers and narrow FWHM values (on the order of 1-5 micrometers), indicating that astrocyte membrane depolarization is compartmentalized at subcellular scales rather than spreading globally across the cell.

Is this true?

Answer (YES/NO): NO